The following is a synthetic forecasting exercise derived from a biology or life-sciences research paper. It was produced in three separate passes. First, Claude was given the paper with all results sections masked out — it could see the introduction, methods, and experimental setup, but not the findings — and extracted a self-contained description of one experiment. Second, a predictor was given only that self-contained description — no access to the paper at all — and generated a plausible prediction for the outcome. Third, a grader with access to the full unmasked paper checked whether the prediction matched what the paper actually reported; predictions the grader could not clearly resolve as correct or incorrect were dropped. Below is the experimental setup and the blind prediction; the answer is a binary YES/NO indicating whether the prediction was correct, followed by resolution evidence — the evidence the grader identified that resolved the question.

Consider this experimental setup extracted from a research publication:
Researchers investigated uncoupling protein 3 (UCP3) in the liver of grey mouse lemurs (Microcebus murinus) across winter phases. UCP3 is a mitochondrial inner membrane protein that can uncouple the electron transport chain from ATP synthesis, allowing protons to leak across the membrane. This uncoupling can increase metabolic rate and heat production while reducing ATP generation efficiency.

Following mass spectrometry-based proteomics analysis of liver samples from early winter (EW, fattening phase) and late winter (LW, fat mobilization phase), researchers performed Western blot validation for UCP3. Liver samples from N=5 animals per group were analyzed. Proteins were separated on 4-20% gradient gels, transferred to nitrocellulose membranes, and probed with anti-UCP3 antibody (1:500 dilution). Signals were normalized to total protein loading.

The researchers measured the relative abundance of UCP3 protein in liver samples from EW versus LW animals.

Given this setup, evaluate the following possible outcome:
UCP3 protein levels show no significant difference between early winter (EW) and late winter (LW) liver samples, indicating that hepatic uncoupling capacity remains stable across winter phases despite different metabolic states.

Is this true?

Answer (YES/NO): NO